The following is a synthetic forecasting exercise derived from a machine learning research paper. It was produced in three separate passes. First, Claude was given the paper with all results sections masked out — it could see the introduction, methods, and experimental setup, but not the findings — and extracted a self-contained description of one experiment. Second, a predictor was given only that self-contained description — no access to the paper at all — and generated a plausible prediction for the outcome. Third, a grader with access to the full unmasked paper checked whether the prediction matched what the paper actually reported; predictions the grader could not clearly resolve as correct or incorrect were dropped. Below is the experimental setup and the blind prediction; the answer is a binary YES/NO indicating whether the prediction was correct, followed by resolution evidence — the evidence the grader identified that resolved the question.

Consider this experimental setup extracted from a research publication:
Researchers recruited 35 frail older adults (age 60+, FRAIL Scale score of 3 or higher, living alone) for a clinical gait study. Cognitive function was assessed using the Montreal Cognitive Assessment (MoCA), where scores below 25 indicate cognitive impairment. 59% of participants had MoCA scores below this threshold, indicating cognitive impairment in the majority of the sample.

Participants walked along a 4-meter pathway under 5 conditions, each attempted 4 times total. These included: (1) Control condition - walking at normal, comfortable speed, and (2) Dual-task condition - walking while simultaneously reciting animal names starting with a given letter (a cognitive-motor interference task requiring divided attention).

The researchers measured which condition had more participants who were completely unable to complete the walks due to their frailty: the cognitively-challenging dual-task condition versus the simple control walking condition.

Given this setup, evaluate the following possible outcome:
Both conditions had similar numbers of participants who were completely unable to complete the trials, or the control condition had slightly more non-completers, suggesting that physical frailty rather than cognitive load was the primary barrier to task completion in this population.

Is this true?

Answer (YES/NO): YES